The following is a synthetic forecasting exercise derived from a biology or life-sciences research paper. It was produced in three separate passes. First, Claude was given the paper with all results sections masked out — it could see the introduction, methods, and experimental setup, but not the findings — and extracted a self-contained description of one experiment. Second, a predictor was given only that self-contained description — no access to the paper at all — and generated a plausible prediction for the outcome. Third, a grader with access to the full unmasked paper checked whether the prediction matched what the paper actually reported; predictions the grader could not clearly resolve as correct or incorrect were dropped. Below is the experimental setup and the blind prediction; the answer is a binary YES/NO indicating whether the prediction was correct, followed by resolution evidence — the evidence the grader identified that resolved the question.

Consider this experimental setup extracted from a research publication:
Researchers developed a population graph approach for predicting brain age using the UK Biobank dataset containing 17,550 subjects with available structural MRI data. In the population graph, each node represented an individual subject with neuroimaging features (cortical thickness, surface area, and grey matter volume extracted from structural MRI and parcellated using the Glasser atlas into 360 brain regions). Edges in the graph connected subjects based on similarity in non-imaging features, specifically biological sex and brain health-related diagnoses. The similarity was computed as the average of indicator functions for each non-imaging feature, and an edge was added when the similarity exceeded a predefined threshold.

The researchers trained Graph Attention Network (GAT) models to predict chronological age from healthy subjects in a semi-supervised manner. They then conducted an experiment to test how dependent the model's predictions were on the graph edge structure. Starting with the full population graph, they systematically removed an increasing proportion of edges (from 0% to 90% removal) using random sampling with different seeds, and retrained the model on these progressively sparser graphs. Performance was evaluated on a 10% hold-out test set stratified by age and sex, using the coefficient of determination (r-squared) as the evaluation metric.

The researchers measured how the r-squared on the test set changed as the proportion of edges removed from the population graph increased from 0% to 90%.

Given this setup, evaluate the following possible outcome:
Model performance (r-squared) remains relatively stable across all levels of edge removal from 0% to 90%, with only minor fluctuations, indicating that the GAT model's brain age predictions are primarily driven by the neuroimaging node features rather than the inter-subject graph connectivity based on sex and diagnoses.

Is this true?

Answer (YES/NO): YES